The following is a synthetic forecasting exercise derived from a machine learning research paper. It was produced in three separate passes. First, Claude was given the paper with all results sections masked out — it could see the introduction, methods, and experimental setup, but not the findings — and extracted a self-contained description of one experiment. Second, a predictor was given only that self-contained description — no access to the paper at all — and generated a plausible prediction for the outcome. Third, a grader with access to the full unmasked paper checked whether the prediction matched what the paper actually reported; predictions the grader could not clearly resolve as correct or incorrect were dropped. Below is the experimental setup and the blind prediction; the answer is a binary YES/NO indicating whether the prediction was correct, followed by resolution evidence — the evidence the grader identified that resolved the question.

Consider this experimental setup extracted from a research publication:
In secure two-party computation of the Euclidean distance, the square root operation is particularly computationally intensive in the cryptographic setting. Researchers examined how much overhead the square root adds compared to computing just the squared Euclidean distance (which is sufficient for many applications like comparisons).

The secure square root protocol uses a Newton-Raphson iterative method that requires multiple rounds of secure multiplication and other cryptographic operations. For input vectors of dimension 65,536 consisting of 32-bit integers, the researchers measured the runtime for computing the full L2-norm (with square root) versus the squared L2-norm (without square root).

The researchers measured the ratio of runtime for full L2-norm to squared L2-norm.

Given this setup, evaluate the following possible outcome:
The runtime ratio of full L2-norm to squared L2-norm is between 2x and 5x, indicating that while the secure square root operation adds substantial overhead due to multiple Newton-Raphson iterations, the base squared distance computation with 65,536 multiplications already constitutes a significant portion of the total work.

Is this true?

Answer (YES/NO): NO